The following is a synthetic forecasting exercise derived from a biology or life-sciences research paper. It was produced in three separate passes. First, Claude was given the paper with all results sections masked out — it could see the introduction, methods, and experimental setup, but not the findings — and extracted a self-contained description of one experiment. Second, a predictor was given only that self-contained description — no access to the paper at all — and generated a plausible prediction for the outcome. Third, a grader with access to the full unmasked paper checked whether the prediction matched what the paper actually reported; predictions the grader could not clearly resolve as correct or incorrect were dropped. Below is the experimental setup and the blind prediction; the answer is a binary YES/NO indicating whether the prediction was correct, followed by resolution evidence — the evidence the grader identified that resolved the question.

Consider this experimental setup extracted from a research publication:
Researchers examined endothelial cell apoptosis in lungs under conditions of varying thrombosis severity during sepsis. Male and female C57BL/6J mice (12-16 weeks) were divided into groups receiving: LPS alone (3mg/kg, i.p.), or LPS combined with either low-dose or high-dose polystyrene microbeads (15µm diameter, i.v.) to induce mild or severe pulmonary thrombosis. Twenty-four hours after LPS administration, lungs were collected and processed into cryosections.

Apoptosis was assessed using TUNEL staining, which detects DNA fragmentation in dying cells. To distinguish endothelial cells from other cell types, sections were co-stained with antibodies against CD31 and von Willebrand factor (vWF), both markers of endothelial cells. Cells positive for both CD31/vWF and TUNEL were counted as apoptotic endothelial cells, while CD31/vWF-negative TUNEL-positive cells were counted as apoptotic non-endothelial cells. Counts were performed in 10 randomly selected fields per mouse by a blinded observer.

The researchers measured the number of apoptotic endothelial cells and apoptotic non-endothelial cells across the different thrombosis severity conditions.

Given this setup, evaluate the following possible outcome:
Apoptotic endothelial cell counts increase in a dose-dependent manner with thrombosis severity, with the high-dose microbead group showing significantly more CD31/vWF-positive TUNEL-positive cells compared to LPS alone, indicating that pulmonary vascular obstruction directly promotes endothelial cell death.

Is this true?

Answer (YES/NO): NO